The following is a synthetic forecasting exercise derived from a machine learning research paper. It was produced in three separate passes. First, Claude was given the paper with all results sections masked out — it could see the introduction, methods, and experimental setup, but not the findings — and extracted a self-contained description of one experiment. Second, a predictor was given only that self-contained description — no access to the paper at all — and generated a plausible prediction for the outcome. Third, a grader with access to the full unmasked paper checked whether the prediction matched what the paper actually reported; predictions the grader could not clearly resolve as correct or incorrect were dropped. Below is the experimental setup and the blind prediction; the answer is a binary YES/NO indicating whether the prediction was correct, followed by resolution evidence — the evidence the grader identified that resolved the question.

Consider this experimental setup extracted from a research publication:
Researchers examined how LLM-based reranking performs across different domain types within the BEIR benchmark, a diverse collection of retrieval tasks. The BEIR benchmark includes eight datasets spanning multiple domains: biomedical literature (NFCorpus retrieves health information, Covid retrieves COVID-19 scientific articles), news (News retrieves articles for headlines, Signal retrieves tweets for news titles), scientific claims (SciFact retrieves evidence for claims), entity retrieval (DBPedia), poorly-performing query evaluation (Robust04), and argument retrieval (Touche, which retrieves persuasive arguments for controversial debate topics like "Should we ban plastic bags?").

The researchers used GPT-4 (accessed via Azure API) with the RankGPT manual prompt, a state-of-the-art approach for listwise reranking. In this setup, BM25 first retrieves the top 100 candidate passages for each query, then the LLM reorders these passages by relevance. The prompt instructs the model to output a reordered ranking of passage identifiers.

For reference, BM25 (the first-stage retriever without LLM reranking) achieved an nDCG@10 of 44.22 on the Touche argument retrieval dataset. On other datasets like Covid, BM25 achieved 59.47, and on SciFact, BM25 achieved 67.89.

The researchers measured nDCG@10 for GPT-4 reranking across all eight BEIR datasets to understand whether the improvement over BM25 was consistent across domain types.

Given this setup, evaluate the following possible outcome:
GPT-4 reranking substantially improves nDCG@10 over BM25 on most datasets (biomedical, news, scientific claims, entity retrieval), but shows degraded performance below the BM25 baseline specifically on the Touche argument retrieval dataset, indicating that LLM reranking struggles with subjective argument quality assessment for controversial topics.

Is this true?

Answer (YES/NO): YES